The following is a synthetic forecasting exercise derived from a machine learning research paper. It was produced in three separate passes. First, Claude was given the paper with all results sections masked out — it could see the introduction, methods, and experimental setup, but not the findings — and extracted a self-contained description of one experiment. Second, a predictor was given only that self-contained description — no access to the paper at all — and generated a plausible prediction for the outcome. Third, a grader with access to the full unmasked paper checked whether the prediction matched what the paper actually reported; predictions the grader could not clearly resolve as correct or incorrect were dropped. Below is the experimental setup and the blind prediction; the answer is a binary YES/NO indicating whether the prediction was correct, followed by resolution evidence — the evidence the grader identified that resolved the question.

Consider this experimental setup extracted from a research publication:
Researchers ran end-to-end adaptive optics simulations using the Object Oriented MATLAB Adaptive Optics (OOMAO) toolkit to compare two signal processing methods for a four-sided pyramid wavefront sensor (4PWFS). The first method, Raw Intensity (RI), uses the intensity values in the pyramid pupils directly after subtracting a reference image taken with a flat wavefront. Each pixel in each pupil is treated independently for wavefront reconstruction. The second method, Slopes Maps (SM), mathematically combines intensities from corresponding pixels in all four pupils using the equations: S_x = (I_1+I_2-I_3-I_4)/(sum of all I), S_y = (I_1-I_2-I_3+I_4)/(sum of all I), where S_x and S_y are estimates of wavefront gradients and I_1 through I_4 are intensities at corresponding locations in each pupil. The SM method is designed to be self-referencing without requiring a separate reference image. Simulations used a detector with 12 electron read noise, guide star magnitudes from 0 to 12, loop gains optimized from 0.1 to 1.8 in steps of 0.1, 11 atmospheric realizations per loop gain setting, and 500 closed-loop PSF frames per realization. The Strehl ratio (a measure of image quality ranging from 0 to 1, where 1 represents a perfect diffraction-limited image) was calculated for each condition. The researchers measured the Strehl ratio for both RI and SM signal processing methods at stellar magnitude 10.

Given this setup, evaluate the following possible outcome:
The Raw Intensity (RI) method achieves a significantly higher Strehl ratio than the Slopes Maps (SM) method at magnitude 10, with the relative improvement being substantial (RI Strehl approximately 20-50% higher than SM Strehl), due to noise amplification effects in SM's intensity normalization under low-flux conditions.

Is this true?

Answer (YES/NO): NO